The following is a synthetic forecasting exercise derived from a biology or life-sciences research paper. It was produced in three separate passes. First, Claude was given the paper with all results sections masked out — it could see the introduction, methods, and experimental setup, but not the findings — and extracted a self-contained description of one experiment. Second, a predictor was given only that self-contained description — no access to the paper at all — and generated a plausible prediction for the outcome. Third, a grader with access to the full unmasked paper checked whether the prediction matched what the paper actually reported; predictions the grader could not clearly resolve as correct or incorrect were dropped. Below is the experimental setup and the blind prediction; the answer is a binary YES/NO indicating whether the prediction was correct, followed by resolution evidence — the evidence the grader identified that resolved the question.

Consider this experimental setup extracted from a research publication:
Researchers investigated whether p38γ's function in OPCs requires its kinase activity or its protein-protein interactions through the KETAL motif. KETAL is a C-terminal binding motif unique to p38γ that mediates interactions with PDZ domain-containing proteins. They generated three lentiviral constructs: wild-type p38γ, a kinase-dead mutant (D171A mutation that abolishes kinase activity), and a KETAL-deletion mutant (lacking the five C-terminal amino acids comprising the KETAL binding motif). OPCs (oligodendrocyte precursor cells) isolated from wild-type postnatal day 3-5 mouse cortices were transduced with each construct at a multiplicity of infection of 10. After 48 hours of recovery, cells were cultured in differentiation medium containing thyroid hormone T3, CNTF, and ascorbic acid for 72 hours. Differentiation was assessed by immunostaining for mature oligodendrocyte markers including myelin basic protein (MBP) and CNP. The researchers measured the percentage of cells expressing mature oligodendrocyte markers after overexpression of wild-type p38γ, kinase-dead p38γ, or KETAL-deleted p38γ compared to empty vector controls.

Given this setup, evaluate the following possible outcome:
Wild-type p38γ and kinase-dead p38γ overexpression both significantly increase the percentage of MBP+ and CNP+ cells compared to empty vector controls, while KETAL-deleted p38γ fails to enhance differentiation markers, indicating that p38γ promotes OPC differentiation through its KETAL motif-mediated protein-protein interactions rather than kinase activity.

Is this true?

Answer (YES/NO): NO